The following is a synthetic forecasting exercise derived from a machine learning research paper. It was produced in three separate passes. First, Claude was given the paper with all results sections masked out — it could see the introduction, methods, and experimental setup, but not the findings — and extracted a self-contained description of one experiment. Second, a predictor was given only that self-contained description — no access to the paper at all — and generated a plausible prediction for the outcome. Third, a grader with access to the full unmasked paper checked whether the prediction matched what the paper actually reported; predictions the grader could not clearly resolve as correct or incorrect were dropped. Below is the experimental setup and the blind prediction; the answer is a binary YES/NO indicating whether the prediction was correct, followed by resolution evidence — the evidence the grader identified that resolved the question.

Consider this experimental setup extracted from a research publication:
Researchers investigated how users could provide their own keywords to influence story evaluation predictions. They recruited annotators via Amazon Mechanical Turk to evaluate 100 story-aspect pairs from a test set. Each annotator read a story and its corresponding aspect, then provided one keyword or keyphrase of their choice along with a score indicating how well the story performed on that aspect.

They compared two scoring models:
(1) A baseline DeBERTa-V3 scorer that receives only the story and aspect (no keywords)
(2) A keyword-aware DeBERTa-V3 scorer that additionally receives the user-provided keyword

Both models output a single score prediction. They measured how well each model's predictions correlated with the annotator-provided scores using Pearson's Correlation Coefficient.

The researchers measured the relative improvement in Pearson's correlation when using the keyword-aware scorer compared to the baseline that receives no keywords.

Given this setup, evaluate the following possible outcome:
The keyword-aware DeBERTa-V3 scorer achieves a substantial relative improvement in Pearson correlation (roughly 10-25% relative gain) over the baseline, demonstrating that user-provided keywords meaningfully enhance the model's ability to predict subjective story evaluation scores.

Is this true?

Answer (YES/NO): NO